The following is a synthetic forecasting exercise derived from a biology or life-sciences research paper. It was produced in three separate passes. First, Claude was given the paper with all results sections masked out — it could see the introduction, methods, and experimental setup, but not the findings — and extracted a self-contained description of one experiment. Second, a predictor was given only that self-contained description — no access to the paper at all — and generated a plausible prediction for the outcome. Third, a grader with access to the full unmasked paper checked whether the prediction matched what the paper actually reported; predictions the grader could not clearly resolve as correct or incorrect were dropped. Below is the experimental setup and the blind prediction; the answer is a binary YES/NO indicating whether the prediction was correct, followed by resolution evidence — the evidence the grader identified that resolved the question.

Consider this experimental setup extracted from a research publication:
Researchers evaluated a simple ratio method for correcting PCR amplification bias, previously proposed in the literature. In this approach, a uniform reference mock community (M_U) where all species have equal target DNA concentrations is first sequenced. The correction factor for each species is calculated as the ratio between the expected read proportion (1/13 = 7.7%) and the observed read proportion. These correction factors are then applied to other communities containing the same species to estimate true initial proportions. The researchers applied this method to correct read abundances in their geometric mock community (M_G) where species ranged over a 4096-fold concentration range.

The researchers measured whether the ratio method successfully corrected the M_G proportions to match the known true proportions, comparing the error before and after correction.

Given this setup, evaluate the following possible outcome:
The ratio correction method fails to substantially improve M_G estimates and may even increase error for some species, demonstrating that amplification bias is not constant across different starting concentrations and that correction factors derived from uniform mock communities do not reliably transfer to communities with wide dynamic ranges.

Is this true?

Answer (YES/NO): NO